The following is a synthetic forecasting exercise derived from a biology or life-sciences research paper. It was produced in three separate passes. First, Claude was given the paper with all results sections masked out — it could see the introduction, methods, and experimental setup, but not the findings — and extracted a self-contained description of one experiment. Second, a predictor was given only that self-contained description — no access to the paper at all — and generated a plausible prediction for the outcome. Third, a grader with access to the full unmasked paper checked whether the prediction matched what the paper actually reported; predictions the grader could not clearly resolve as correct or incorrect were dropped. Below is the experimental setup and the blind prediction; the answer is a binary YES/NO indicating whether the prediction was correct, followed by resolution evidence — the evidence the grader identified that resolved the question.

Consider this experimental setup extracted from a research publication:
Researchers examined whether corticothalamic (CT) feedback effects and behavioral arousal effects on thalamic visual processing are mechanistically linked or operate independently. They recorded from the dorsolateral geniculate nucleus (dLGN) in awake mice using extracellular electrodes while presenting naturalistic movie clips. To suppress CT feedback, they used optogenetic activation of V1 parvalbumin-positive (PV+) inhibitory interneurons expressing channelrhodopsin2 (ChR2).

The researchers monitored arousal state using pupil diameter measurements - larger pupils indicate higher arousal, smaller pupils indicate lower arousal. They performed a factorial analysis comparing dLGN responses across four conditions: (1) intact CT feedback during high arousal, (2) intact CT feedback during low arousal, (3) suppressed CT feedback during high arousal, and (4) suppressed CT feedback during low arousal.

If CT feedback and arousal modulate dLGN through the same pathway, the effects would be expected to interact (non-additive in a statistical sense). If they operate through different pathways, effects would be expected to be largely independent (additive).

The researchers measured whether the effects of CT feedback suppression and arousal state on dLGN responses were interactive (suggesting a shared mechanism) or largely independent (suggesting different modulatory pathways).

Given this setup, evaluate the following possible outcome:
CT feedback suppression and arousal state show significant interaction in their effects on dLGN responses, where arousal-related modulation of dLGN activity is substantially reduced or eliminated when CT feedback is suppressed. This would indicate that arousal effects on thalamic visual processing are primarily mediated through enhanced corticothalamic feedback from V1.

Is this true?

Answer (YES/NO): NO